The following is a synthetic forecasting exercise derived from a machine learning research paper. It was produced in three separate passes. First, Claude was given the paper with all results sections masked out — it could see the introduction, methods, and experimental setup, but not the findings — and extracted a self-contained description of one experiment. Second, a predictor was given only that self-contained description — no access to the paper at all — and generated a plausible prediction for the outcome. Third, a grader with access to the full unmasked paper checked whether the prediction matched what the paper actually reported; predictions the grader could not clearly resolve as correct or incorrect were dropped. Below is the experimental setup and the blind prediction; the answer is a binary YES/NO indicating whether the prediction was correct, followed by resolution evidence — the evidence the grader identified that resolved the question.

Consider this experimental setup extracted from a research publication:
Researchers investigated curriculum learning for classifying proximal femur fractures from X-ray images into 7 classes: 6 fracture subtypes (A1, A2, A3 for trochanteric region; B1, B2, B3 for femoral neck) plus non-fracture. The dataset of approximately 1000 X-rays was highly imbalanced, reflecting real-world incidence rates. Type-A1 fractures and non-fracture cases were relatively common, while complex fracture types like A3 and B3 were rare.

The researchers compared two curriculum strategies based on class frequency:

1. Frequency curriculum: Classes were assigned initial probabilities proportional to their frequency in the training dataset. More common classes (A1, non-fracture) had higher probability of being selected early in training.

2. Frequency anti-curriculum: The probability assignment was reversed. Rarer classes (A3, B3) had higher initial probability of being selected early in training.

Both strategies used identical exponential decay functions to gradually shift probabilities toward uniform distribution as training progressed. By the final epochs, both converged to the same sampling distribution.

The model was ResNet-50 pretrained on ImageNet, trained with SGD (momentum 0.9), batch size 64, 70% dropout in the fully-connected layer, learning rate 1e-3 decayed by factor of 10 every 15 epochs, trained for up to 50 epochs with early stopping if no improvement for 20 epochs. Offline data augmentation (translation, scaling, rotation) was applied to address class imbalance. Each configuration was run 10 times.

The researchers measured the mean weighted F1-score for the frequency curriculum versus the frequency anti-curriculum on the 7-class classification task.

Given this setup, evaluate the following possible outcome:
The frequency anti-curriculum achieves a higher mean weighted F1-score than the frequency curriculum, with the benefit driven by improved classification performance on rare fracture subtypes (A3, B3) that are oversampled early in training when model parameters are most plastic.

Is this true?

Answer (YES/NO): NO